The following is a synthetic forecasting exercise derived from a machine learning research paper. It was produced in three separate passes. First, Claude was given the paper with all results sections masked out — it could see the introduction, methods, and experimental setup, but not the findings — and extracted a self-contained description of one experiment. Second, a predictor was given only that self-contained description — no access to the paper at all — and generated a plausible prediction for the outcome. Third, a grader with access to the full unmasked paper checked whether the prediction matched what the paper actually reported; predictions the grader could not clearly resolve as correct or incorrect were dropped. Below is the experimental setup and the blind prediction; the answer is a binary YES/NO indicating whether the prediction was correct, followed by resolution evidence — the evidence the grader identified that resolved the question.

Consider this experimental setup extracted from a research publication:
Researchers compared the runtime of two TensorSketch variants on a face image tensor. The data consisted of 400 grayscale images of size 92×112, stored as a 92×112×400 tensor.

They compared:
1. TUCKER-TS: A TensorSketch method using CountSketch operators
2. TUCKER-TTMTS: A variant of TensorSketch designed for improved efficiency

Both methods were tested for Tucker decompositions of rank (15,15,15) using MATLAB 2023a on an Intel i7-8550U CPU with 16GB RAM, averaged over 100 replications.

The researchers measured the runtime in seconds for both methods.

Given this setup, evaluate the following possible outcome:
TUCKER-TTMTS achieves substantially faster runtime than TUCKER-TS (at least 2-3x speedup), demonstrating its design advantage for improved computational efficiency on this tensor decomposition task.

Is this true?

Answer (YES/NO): YES